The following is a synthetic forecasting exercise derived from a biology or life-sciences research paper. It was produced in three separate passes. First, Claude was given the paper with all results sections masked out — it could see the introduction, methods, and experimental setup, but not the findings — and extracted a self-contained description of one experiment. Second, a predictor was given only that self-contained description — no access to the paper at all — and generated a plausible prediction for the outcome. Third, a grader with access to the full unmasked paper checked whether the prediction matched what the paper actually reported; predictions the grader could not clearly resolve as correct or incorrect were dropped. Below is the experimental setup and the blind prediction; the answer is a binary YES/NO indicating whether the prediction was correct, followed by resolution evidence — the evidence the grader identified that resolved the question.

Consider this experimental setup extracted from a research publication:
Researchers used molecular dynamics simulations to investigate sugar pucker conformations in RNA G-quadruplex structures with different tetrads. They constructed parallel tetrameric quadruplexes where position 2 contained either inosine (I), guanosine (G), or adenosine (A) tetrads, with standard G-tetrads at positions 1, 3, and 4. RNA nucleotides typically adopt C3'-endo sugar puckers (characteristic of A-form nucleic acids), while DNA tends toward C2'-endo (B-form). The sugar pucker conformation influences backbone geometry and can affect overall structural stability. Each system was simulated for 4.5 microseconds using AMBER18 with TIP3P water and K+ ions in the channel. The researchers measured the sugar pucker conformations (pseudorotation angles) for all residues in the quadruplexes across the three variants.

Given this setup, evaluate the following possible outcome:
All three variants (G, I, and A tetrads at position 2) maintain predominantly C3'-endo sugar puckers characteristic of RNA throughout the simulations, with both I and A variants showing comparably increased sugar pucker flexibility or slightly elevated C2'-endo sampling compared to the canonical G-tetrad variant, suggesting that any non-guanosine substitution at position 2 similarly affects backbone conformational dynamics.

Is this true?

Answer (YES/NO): NO